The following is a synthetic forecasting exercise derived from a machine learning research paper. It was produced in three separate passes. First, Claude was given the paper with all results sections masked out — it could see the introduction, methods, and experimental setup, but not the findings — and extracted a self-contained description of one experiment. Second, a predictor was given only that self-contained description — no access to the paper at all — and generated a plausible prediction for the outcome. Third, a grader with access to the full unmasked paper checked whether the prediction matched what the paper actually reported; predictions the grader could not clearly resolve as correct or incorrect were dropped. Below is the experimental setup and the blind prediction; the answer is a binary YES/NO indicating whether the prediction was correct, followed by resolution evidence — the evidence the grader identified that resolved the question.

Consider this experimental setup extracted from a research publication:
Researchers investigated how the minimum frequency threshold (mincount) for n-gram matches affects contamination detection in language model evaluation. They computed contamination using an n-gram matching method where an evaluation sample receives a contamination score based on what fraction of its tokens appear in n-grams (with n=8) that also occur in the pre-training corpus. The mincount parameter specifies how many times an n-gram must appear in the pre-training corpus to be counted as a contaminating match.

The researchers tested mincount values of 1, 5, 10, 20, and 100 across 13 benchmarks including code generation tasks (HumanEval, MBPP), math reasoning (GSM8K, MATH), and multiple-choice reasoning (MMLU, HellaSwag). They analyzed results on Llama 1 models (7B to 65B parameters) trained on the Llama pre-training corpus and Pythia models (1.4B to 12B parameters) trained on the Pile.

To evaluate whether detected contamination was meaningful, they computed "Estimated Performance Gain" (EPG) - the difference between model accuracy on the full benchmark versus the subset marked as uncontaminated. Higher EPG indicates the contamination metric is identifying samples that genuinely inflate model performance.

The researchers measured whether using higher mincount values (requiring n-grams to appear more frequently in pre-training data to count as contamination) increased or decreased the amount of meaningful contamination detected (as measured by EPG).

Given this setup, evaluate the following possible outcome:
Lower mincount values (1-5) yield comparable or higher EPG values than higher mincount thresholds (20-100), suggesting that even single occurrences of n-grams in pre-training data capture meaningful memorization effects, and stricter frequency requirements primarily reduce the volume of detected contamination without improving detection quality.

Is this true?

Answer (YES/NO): YES